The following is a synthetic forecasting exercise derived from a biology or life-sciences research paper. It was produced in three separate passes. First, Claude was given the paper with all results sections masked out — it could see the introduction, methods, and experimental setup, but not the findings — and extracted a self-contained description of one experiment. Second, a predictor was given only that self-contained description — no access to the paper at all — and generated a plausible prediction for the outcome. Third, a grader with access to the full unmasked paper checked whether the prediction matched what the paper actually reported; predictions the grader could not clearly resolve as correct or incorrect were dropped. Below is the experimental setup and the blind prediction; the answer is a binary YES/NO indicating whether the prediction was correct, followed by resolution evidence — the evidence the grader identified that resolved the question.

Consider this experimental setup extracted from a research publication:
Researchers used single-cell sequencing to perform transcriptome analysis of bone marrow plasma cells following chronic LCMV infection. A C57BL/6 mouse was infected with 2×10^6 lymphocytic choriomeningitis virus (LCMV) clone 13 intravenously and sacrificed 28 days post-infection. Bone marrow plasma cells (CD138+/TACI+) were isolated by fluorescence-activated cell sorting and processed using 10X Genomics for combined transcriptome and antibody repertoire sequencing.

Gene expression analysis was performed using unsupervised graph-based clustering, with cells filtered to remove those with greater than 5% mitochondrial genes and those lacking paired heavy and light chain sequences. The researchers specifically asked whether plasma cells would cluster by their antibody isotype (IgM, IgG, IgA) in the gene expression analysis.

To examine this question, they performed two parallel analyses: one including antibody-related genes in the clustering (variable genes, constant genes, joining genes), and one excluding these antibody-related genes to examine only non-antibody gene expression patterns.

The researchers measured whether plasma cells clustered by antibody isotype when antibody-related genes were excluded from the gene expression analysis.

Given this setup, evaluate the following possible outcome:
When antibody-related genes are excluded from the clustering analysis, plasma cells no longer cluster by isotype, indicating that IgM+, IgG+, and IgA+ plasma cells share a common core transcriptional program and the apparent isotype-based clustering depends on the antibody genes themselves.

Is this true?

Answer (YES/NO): NO